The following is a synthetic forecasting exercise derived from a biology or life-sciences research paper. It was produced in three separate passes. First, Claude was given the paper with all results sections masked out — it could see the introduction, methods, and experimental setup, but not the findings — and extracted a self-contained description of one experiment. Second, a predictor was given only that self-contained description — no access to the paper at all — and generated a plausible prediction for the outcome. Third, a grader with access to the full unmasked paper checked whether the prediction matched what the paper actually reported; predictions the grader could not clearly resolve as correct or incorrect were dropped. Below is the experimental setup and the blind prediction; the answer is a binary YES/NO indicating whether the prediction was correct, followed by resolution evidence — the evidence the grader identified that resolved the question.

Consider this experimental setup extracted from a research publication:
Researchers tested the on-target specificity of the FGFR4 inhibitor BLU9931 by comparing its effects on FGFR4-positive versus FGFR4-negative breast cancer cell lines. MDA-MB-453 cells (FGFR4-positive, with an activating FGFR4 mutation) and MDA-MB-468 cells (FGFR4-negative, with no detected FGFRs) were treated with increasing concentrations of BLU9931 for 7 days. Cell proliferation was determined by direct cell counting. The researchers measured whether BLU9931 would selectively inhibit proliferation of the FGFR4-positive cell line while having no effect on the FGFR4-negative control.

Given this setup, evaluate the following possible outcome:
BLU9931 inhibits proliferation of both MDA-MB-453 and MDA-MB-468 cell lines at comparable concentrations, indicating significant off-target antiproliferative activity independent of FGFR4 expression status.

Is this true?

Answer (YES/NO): NO